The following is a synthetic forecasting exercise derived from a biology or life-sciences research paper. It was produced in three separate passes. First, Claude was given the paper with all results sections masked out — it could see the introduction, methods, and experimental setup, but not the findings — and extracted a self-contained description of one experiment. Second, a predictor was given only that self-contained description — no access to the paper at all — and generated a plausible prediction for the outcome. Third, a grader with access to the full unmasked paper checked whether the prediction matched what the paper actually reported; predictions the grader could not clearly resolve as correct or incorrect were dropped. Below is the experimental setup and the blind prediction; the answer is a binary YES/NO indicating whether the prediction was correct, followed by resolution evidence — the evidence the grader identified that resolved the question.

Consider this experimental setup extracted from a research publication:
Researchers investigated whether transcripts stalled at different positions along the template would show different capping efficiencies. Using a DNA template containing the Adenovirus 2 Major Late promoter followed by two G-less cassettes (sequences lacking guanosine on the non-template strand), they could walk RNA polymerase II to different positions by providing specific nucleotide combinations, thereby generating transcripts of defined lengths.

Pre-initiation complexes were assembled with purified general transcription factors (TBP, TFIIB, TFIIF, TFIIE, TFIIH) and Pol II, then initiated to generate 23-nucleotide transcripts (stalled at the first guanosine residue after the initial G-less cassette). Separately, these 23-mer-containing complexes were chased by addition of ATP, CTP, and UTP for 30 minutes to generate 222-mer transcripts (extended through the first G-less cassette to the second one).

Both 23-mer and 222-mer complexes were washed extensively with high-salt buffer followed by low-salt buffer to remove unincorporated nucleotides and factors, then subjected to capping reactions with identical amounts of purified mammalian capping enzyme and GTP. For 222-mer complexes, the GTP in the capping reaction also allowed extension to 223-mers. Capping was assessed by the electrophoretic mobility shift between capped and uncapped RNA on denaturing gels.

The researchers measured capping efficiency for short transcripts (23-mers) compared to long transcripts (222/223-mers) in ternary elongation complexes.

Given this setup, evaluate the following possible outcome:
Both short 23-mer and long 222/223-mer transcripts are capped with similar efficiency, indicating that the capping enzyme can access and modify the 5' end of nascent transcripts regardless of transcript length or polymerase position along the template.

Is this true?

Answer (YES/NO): YES